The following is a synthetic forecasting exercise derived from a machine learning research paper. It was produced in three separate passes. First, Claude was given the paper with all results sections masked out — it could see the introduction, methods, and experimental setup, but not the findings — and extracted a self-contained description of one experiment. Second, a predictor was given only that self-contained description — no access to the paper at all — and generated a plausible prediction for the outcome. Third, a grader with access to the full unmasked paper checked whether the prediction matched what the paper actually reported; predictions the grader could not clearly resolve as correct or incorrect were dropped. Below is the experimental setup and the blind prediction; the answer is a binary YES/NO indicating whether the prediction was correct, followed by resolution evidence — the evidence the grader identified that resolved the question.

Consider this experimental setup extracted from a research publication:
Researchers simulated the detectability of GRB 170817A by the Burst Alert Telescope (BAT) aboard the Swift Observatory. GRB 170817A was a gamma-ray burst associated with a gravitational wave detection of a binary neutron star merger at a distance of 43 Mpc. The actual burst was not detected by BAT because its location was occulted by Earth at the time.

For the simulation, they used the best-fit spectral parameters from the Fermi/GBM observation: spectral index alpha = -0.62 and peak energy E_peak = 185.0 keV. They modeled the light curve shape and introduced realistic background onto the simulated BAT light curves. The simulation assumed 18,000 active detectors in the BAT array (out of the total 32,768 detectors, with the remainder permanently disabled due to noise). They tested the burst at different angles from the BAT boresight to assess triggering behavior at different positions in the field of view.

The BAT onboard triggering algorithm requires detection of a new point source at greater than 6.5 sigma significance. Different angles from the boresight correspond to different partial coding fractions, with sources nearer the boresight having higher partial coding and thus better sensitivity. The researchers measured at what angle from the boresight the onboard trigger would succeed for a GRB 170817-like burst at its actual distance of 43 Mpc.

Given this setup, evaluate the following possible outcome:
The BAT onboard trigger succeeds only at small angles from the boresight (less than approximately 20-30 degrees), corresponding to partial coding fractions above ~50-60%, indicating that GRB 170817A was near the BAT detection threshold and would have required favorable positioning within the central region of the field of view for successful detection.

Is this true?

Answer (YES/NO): NO